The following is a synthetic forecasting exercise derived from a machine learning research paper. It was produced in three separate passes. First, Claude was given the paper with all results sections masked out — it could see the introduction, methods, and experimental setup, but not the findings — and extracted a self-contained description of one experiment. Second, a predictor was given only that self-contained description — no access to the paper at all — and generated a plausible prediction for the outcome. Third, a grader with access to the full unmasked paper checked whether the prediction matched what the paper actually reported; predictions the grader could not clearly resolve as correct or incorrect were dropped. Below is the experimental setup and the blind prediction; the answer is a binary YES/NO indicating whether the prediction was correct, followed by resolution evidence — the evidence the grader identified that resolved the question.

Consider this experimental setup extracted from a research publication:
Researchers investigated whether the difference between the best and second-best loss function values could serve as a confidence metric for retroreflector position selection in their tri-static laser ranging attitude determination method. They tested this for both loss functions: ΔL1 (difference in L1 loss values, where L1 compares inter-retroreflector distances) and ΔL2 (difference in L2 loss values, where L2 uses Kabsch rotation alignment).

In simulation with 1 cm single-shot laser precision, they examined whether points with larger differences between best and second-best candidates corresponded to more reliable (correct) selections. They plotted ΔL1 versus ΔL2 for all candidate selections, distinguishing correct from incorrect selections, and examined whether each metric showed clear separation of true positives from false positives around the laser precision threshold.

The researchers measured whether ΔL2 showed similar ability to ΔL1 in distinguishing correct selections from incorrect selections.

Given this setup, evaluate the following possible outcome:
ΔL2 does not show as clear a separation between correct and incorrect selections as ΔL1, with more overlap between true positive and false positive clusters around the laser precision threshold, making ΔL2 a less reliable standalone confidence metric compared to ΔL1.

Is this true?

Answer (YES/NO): YES